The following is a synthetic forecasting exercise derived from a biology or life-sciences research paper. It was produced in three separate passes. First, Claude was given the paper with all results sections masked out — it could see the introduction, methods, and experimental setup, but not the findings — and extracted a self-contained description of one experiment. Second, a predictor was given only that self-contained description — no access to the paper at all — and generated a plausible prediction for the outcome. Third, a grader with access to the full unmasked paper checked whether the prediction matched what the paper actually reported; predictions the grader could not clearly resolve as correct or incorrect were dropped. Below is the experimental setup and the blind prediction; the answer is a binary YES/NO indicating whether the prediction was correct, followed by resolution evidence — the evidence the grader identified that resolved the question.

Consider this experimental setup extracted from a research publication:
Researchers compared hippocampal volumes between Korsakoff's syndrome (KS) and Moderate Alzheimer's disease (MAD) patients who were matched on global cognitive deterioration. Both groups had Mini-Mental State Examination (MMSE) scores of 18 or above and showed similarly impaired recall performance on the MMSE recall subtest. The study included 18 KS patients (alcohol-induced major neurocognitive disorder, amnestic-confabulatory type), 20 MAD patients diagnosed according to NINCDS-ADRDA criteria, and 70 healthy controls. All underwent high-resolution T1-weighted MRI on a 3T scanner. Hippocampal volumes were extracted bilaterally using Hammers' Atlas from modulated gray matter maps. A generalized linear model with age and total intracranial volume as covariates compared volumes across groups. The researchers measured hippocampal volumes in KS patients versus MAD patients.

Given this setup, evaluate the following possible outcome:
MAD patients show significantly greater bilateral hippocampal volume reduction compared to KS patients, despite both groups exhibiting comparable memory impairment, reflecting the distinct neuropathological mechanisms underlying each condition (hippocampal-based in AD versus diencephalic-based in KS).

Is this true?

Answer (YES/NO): NO